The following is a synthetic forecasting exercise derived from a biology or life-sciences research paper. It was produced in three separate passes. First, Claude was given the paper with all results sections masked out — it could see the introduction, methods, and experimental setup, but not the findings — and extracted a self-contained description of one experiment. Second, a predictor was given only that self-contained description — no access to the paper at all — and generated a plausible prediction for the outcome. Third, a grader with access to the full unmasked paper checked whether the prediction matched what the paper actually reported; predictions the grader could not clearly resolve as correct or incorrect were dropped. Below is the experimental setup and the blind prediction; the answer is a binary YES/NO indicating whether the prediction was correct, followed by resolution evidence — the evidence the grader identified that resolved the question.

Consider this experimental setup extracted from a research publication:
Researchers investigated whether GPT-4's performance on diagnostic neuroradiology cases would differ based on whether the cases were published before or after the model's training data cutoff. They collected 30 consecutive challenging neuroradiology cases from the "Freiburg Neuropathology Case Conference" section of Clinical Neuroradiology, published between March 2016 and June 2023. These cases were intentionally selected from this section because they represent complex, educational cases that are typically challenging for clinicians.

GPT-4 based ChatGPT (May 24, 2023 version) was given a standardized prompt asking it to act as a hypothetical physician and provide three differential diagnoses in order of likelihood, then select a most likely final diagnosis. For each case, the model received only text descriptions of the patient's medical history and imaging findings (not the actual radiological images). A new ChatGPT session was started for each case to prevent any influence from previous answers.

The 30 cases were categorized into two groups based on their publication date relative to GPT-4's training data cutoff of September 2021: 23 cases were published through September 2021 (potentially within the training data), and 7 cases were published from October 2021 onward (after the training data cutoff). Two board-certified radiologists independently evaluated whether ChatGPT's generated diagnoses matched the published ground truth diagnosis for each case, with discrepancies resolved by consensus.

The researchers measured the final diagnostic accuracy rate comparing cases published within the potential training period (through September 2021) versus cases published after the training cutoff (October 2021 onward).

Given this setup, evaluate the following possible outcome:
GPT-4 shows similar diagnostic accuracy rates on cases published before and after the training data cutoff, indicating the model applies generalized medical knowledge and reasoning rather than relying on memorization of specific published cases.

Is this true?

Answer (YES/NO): YES